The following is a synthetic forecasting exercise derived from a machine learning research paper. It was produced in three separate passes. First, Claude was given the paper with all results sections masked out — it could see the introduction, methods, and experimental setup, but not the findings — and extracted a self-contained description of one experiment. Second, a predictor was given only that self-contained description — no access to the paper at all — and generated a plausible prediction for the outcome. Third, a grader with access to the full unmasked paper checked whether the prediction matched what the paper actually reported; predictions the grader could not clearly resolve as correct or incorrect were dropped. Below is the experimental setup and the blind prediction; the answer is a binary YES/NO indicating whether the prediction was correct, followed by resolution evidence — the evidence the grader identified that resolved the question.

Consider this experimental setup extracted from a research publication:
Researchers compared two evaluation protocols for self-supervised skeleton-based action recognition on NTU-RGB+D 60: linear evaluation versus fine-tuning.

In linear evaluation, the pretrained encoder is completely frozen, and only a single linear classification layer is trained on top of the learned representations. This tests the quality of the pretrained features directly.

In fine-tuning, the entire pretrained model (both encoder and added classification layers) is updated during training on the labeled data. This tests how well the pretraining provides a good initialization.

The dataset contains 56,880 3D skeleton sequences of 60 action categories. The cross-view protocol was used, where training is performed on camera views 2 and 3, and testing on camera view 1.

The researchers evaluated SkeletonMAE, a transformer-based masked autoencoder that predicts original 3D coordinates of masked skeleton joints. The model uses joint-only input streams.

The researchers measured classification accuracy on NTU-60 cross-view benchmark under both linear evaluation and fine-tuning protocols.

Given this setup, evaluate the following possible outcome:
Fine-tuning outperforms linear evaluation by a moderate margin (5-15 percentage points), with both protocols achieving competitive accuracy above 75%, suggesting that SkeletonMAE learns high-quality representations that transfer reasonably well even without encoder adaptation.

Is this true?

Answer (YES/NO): NO